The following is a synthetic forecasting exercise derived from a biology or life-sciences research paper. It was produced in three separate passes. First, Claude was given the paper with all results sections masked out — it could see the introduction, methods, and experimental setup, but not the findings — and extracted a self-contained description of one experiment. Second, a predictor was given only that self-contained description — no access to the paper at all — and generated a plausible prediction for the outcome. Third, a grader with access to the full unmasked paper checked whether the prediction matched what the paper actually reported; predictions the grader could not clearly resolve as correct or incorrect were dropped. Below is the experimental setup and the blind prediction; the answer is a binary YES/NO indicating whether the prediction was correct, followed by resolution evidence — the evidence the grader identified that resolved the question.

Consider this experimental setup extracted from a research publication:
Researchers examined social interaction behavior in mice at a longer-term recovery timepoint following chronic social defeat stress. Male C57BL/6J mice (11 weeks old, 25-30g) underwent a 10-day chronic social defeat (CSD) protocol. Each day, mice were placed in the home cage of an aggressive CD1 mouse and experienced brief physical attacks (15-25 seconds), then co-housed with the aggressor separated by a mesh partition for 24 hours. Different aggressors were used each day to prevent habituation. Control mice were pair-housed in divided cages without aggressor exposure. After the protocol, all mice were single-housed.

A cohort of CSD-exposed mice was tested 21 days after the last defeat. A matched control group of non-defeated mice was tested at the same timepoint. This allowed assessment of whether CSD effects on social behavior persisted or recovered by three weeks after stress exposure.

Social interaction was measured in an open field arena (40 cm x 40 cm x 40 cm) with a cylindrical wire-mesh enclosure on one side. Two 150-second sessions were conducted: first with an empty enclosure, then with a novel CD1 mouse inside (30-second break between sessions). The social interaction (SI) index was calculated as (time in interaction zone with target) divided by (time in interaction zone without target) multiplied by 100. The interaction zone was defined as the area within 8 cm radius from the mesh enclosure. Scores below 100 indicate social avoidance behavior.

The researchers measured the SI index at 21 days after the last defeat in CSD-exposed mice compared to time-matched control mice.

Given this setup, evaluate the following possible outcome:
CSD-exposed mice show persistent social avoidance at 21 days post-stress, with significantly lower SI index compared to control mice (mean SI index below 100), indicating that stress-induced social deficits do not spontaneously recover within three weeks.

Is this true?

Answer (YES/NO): NO